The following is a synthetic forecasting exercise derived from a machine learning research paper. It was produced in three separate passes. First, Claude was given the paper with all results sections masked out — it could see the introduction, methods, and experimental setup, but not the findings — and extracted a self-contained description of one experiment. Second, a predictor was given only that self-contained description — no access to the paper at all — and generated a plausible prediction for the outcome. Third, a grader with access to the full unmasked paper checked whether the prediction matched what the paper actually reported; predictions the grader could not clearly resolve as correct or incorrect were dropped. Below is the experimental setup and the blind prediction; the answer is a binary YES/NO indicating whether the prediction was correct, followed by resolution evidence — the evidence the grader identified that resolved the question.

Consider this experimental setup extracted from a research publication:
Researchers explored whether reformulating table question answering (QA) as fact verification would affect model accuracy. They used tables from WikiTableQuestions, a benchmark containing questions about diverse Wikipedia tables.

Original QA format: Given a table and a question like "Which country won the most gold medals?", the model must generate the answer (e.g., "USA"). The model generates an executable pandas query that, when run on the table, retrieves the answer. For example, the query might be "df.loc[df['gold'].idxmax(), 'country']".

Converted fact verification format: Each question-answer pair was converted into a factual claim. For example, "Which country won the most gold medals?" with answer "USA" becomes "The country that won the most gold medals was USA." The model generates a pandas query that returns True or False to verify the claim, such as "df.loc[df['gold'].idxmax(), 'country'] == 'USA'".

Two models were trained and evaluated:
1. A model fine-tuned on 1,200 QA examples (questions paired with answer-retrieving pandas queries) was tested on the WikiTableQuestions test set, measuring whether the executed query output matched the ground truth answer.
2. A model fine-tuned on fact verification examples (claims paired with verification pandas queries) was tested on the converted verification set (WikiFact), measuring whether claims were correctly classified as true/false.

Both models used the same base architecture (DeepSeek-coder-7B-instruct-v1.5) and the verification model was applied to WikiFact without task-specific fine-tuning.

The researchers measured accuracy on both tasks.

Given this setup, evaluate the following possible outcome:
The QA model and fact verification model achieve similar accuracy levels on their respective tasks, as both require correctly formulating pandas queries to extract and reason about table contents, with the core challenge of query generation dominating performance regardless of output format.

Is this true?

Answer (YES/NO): NO